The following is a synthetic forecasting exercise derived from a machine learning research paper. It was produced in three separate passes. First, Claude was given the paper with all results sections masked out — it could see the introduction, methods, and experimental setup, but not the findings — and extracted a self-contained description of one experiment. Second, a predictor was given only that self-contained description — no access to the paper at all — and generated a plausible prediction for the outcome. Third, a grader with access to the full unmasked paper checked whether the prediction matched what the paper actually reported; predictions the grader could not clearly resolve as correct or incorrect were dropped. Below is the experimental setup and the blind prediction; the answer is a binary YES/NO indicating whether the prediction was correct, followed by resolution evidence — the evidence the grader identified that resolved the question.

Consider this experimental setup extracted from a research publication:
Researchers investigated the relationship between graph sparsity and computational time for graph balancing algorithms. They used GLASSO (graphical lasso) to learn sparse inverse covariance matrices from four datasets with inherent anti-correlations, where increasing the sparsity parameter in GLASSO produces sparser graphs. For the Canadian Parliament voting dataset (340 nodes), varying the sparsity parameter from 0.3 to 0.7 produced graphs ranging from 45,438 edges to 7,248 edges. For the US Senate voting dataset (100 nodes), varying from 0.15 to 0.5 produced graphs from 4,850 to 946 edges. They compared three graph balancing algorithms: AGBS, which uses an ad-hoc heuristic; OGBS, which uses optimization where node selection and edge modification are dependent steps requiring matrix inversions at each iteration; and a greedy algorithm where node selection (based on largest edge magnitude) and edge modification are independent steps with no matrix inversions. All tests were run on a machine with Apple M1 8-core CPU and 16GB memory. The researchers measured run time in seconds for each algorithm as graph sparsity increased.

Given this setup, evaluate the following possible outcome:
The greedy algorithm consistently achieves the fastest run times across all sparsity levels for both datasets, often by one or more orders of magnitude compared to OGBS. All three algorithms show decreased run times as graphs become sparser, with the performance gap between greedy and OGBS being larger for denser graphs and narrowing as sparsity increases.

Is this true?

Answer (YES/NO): NO